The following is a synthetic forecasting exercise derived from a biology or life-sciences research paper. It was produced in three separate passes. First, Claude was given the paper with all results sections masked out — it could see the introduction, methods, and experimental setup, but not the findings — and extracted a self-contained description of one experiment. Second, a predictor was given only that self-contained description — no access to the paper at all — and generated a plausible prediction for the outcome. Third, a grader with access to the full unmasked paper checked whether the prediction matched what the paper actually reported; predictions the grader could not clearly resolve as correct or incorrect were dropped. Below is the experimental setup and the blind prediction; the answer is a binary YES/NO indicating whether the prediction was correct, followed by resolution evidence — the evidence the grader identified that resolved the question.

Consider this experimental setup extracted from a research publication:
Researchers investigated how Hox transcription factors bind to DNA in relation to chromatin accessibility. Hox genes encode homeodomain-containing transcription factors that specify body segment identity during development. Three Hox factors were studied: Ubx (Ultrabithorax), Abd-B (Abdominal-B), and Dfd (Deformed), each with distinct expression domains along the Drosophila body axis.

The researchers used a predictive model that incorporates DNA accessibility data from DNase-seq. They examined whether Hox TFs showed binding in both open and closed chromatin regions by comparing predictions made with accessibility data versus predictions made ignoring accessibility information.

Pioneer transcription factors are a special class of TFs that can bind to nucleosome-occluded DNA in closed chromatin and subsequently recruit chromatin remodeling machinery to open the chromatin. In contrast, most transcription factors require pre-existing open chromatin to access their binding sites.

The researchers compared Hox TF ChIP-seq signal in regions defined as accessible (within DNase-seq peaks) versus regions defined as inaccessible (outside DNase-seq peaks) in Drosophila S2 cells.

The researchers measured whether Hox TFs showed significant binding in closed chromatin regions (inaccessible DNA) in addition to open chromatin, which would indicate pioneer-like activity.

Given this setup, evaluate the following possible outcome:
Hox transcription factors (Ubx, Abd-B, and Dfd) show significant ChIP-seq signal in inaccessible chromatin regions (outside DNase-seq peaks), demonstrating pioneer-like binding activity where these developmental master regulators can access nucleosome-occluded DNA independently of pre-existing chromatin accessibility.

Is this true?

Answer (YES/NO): NO